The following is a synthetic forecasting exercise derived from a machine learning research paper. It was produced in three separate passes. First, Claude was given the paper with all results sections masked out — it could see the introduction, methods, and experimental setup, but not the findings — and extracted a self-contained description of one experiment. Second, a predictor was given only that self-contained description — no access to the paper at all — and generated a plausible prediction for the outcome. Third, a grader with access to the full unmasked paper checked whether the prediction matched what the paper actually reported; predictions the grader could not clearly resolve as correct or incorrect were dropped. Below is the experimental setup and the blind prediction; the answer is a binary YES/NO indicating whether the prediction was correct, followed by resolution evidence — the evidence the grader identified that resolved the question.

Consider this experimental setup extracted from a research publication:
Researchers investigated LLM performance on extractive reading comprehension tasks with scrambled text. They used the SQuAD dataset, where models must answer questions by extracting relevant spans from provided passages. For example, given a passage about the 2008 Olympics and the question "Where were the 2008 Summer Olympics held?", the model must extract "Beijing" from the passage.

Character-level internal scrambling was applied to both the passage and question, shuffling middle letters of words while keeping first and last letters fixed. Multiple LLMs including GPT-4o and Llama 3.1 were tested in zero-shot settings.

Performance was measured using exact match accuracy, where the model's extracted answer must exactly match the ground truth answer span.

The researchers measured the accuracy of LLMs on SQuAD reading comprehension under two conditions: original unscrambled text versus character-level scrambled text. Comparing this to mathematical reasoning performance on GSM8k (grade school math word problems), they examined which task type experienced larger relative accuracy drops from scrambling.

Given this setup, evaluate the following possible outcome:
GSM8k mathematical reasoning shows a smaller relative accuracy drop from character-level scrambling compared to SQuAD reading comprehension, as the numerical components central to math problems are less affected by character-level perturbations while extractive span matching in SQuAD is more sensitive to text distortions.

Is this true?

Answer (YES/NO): NO